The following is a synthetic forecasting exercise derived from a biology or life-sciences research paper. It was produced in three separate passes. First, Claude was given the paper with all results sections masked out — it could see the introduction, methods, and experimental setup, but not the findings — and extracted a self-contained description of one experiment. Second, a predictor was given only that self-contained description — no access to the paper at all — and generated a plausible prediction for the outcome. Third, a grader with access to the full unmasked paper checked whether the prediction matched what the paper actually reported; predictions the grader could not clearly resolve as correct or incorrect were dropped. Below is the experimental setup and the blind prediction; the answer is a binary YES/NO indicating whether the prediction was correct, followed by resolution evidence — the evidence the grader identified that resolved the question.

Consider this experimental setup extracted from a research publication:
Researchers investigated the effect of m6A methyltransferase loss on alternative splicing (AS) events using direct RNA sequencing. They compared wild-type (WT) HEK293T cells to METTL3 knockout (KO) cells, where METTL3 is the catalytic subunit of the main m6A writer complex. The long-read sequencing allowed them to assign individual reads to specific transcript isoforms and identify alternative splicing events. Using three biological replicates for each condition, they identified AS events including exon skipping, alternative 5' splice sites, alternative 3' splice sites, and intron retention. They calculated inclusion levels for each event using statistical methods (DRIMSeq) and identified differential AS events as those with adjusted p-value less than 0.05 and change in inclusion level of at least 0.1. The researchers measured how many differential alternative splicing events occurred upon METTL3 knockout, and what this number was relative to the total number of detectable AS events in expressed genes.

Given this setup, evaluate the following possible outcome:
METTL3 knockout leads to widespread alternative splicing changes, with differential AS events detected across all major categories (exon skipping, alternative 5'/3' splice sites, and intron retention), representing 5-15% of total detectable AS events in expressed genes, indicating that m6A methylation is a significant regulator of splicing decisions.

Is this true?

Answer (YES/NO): NO